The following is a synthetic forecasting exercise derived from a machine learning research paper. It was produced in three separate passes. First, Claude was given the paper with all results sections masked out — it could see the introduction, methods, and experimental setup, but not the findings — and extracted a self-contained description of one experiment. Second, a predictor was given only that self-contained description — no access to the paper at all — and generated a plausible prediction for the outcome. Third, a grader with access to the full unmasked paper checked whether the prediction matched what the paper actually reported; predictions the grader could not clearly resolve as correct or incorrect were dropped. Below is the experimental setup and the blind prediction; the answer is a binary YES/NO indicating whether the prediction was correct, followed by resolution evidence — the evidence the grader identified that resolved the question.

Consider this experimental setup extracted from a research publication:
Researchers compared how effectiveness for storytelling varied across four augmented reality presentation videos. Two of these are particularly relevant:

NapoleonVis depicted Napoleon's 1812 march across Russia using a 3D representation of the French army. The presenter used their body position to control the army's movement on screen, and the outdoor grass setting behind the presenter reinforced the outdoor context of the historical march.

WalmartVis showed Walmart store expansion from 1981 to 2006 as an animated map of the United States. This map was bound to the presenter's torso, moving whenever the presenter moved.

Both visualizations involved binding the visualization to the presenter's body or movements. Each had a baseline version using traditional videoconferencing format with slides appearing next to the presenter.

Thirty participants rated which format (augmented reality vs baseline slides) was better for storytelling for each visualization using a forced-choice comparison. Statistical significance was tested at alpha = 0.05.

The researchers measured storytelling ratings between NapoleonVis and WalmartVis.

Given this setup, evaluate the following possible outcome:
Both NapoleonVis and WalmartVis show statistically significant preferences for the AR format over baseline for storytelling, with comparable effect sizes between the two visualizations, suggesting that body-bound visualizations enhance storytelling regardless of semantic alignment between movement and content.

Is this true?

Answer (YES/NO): NO